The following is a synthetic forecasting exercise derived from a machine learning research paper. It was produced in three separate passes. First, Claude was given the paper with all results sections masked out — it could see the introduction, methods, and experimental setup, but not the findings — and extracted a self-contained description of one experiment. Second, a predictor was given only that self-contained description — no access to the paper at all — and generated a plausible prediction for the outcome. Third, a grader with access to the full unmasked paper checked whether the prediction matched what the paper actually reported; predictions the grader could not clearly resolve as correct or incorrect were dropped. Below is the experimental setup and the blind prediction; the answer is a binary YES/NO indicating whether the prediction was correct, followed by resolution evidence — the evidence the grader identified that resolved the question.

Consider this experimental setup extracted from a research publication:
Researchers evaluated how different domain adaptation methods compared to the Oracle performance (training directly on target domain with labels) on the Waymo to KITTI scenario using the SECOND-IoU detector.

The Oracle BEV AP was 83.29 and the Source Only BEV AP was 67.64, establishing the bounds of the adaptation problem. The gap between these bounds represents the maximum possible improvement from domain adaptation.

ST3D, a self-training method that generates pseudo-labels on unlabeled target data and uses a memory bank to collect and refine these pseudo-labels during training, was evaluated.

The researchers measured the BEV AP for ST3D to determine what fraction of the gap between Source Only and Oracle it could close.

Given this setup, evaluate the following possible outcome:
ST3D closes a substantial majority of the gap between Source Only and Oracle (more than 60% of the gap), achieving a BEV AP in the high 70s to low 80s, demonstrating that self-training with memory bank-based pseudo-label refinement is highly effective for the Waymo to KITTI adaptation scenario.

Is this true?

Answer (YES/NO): YES